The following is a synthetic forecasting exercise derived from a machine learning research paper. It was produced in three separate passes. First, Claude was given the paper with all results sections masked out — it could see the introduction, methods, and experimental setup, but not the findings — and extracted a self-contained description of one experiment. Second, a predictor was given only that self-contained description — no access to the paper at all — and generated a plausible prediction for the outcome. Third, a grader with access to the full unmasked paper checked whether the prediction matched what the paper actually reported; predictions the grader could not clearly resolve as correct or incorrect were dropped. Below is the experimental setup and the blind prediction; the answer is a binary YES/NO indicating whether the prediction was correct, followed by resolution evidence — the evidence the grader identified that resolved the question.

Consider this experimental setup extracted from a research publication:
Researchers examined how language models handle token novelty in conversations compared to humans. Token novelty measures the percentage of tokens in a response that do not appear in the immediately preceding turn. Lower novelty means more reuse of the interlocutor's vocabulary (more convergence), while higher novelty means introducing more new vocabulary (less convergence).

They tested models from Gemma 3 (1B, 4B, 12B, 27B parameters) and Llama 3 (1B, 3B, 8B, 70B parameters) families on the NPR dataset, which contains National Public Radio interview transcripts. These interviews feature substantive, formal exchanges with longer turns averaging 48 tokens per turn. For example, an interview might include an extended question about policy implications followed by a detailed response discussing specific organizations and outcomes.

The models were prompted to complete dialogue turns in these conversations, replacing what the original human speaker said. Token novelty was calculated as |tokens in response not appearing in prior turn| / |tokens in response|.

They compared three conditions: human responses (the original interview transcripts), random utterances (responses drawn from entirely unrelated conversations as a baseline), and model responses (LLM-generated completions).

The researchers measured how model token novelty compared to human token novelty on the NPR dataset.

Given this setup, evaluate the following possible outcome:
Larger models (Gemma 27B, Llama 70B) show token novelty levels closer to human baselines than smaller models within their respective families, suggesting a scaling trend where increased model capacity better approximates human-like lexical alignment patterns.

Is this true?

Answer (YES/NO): NO